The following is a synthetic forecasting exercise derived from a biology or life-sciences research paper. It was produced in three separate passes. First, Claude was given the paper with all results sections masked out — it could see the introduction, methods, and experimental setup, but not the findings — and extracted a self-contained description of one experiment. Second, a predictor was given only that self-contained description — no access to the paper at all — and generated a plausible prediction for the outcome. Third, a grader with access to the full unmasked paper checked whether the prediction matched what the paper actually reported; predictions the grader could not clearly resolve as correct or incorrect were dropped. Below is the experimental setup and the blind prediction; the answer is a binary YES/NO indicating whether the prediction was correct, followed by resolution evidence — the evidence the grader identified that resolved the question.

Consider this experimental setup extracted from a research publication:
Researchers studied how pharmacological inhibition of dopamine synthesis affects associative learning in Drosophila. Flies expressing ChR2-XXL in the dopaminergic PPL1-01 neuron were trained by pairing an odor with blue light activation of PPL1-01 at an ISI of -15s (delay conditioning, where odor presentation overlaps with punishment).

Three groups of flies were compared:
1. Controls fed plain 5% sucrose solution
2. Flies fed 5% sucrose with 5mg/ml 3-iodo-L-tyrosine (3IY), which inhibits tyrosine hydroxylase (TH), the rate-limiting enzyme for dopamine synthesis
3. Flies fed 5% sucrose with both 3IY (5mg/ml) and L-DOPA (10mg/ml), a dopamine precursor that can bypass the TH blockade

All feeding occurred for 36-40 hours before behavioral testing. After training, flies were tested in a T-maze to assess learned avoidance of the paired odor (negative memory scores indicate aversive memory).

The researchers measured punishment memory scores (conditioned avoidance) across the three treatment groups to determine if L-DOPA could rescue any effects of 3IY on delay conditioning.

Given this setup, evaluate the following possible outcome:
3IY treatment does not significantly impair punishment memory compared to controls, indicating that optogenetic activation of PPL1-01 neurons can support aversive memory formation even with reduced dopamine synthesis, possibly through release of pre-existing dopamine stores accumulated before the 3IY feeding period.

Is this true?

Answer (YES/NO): NO